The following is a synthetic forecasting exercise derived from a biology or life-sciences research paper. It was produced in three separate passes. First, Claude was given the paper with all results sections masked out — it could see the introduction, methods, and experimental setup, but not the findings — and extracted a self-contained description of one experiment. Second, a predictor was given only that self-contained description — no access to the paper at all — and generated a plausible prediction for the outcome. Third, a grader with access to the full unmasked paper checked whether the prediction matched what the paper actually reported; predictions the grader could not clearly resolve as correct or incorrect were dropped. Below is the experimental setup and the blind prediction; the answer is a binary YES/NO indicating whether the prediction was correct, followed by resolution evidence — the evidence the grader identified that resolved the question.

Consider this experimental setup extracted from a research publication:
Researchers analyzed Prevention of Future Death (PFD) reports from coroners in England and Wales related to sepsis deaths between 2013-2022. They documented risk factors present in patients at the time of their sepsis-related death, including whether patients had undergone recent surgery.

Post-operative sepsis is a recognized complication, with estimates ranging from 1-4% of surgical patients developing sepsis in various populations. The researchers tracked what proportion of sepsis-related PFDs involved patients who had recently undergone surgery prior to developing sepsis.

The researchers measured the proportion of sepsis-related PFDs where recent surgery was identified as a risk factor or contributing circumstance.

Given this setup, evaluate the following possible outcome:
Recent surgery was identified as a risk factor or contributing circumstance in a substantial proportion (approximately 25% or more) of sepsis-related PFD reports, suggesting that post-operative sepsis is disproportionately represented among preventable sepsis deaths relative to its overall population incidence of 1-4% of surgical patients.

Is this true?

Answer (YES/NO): YES